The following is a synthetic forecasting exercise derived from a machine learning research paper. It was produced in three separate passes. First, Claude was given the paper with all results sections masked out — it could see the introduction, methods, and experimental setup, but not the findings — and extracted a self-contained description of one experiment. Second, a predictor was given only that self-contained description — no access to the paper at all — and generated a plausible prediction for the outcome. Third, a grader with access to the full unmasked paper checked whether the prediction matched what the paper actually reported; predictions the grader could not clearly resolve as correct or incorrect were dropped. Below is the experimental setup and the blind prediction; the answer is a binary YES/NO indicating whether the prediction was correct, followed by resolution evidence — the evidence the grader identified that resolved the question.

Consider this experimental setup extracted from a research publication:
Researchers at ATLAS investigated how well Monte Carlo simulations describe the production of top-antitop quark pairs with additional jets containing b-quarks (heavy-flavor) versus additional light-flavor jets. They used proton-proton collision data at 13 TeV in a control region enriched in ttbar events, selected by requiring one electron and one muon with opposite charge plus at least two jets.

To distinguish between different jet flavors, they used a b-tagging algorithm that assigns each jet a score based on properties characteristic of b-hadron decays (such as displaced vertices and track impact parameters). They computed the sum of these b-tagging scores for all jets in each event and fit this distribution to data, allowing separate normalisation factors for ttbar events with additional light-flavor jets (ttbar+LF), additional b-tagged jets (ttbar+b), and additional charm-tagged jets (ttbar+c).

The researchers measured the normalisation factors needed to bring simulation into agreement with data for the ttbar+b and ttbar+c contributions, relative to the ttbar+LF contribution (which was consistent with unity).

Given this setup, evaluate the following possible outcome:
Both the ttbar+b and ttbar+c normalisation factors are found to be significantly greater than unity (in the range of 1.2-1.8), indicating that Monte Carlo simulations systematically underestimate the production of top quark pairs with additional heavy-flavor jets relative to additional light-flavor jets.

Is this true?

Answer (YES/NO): YES